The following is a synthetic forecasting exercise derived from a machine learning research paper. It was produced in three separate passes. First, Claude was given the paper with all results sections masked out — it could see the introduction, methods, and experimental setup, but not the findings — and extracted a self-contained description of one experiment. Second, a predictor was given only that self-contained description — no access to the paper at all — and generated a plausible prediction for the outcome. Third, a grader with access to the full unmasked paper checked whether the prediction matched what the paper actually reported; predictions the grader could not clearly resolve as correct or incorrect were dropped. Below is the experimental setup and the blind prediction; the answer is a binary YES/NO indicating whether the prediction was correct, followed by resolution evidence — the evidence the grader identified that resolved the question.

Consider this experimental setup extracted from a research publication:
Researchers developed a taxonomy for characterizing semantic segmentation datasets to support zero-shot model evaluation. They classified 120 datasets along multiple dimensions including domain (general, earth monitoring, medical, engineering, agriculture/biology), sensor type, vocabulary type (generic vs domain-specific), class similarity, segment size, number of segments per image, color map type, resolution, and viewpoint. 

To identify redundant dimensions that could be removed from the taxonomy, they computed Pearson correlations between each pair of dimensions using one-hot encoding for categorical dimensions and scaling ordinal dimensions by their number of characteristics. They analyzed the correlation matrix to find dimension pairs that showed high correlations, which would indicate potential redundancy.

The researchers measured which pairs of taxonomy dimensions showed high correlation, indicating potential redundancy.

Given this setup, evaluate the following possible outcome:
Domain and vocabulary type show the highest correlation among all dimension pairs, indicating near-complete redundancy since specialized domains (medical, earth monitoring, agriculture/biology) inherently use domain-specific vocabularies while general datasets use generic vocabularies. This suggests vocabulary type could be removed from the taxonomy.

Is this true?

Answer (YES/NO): NO